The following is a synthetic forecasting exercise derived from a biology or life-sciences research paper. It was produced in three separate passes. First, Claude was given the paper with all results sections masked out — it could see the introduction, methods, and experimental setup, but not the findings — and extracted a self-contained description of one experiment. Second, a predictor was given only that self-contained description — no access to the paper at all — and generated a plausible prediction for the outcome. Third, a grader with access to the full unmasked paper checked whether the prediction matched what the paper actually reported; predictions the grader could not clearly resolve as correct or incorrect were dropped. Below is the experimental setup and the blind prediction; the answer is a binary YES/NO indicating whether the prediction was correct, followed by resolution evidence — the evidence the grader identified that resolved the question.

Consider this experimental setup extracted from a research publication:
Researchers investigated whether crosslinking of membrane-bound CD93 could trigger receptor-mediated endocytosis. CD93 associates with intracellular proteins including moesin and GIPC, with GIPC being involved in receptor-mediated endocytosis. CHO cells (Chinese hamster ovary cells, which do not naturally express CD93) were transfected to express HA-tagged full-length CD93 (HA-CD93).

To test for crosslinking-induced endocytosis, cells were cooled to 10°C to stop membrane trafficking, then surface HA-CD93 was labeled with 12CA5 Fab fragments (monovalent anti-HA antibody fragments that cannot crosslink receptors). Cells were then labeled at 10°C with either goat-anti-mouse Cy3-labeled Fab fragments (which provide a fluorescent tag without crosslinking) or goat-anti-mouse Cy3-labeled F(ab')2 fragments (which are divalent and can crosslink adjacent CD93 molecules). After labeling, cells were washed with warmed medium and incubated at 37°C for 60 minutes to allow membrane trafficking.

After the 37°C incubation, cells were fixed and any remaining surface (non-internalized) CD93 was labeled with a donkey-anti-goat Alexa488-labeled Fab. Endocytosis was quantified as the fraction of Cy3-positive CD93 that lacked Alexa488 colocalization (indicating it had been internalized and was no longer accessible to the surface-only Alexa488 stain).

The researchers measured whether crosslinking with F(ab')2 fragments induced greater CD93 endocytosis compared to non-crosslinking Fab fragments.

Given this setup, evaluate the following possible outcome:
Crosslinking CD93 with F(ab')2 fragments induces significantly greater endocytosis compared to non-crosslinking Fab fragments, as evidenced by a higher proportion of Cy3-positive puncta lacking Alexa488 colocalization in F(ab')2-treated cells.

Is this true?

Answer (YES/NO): NO